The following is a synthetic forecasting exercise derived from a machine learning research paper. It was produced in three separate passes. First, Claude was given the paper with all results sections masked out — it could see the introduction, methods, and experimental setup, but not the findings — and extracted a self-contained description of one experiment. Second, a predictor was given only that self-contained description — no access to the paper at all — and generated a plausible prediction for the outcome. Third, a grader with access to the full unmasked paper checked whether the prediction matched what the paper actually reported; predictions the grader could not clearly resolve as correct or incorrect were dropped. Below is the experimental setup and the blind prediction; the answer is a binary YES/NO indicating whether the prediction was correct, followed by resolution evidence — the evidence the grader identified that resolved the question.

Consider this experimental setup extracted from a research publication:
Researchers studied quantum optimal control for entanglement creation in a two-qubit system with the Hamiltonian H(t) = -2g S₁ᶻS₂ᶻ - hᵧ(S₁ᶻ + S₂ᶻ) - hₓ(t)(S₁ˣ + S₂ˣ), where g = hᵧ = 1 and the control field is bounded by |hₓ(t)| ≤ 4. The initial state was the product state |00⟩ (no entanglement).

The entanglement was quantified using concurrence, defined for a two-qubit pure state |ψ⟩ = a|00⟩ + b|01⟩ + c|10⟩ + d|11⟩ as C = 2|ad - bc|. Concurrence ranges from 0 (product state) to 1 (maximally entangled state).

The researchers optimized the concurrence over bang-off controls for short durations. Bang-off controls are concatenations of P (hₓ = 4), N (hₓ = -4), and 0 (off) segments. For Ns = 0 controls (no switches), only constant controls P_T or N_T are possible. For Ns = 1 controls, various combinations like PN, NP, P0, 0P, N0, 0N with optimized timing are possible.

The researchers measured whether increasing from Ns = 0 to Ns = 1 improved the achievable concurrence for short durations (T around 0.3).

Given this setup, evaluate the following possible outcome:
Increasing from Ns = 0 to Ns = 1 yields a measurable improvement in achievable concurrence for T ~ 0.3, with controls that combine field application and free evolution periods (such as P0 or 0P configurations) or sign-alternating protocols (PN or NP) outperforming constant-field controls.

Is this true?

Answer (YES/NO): NO